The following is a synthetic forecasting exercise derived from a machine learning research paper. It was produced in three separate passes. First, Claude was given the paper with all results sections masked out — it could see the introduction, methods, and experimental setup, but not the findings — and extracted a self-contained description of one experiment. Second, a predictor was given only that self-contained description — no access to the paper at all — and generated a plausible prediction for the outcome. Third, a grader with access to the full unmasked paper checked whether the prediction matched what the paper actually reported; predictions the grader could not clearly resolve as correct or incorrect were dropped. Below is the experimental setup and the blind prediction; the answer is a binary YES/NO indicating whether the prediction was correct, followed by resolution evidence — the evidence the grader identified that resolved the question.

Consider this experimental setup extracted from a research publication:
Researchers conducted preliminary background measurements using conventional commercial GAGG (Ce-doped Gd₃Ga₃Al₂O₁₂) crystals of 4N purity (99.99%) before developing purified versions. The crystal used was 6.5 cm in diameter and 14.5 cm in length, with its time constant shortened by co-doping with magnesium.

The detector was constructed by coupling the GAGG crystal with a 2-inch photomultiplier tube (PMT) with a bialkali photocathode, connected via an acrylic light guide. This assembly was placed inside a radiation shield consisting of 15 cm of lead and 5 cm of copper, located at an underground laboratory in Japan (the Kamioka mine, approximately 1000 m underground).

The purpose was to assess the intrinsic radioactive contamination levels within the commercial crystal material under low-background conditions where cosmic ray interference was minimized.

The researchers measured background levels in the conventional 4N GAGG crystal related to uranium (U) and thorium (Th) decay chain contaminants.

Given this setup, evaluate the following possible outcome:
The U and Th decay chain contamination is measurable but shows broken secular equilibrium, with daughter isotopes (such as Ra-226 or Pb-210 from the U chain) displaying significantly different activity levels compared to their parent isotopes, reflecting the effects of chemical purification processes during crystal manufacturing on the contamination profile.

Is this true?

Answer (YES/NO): YES